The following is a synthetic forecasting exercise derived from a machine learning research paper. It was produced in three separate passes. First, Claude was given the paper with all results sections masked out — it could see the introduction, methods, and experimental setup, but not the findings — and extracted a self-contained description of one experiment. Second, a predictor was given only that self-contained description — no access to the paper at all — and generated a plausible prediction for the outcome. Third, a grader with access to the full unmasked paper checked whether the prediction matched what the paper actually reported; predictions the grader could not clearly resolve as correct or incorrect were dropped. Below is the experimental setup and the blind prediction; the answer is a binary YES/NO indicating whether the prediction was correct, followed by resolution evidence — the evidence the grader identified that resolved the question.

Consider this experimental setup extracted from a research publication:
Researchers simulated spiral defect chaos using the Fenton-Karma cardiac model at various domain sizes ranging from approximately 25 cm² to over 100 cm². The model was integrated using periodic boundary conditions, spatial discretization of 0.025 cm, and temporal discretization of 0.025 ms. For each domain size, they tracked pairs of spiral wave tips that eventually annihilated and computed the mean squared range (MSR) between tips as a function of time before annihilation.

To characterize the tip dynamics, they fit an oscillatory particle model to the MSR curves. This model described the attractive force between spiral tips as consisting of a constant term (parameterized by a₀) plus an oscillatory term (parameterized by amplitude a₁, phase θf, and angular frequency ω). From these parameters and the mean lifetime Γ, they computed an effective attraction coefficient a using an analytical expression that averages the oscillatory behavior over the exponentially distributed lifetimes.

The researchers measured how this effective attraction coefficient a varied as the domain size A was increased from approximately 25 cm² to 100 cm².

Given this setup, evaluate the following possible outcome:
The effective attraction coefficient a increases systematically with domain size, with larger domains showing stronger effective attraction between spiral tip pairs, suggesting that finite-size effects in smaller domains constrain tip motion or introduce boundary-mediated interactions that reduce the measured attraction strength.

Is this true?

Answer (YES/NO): NO